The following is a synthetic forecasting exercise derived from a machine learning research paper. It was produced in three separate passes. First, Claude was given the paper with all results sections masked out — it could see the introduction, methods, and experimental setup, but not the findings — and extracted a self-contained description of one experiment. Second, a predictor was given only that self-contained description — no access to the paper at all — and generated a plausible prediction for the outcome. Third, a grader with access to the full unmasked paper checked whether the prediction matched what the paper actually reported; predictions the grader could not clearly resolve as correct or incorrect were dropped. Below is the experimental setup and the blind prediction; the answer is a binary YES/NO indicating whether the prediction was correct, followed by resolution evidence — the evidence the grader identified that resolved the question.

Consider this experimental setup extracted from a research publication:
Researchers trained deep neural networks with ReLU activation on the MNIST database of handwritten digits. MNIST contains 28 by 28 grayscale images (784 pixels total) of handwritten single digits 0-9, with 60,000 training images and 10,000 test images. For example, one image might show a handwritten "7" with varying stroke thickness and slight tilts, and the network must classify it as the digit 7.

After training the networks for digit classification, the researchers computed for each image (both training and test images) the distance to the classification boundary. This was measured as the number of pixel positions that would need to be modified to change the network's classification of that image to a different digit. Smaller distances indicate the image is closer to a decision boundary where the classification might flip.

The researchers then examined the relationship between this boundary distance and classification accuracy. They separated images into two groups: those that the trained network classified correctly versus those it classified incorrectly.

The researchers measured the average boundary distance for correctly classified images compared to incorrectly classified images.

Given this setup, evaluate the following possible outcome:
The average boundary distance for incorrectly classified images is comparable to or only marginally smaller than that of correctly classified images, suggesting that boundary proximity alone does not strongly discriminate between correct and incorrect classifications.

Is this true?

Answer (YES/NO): NO